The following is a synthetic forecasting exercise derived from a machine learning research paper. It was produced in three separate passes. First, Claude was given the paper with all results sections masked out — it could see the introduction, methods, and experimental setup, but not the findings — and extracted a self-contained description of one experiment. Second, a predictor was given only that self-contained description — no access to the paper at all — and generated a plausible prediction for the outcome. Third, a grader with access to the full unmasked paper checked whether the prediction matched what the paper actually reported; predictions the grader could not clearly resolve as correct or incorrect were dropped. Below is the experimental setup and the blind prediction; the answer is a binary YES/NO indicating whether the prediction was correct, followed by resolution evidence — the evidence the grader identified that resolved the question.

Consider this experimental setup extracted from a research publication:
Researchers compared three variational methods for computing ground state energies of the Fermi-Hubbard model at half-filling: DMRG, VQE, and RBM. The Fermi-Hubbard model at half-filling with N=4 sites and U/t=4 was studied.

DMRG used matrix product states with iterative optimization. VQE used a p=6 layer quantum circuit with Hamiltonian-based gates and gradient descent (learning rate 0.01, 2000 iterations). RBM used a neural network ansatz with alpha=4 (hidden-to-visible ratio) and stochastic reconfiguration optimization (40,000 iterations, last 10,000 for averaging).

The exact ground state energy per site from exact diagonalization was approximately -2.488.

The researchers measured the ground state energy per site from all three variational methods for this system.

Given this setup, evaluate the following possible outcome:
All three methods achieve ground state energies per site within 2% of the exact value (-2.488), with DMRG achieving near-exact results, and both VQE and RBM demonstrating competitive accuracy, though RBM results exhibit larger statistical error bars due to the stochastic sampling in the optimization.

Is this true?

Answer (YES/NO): YES